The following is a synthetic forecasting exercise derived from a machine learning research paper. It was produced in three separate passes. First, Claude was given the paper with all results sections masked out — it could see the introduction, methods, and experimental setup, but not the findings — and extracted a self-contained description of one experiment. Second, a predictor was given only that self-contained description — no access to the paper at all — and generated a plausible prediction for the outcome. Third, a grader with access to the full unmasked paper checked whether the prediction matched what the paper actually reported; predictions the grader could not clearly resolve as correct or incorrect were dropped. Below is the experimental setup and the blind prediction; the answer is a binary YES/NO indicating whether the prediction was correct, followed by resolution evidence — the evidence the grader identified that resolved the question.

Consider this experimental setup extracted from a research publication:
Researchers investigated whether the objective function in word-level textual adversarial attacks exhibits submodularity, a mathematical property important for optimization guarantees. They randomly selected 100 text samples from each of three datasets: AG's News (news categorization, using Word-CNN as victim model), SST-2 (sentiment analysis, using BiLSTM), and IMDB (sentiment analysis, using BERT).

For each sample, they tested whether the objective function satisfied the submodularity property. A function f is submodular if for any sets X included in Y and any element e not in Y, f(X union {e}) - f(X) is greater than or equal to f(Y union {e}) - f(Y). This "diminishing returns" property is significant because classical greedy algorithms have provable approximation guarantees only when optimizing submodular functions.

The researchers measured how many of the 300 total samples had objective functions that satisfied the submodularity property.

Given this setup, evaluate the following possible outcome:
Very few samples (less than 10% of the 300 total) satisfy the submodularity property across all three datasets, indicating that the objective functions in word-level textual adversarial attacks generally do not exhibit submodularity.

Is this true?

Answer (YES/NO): YES